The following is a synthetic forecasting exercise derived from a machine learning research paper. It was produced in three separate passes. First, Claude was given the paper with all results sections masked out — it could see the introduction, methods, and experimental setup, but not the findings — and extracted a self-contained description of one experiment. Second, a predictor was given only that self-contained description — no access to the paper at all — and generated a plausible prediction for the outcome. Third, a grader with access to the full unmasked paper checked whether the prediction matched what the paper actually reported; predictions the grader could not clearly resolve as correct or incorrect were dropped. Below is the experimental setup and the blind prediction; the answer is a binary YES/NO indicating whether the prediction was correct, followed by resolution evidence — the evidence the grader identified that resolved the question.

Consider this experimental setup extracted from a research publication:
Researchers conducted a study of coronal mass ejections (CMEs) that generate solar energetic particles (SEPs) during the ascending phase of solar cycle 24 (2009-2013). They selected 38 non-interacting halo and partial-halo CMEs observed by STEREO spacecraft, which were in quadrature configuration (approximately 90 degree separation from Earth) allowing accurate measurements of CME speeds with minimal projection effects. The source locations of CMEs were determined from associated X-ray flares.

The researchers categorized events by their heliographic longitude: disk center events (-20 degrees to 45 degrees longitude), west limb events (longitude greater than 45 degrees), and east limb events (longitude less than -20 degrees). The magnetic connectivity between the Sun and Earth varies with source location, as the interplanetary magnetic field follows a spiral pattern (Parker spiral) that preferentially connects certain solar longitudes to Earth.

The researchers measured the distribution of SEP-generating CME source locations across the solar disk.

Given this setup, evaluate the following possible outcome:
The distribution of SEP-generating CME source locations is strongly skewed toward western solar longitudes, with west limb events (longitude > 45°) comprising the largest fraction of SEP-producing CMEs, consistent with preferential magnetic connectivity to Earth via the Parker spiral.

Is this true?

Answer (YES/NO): NO